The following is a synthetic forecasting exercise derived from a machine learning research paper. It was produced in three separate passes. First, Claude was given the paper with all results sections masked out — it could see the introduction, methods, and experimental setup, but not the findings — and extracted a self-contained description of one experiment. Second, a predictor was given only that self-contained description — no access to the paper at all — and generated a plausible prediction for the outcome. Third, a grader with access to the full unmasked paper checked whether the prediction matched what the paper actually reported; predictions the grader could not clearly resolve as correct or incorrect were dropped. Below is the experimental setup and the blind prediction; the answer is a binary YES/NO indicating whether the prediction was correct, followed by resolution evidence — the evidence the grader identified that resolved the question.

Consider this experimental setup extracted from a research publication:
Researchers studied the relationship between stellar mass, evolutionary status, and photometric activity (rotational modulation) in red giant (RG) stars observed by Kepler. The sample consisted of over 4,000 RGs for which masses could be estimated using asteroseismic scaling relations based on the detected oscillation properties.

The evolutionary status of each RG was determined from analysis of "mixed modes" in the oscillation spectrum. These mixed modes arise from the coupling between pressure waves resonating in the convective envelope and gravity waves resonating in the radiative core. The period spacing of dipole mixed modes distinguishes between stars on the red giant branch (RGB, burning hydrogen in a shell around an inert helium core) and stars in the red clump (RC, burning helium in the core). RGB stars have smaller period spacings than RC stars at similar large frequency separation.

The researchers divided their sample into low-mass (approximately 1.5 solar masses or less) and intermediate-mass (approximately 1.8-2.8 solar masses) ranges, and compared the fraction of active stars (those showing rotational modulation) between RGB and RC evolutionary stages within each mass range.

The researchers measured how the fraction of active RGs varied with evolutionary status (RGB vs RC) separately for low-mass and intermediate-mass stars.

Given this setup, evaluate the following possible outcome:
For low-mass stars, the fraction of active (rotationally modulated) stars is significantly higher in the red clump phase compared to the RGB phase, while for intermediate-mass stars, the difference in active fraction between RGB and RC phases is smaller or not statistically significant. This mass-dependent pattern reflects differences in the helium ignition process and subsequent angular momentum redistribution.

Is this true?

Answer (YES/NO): NO